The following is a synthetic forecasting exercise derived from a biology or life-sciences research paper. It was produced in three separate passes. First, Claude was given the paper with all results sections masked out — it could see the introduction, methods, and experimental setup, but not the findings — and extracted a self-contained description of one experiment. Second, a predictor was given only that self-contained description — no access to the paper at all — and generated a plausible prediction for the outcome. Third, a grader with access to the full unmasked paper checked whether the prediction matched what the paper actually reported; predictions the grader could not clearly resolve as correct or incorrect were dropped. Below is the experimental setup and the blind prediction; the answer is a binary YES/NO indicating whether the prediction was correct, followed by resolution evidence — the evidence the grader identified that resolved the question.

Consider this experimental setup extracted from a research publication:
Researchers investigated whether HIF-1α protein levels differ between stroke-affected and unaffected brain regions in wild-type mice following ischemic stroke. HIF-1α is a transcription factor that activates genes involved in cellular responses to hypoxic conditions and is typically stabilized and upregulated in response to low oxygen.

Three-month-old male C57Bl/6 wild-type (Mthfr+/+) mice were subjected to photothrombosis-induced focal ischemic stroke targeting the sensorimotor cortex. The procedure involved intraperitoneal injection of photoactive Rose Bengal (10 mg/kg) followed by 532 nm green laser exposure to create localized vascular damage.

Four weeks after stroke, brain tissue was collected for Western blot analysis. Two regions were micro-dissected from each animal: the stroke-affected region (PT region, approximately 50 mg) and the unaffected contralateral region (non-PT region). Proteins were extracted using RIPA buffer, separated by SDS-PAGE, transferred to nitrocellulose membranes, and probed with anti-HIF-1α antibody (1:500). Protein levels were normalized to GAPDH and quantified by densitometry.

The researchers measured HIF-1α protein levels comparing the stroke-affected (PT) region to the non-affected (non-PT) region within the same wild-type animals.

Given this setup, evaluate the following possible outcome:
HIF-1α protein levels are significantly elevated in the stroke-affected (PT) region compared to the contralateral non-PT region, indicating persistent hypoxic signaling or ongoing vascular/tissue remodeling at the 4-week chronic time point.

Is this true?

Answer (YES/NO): NO